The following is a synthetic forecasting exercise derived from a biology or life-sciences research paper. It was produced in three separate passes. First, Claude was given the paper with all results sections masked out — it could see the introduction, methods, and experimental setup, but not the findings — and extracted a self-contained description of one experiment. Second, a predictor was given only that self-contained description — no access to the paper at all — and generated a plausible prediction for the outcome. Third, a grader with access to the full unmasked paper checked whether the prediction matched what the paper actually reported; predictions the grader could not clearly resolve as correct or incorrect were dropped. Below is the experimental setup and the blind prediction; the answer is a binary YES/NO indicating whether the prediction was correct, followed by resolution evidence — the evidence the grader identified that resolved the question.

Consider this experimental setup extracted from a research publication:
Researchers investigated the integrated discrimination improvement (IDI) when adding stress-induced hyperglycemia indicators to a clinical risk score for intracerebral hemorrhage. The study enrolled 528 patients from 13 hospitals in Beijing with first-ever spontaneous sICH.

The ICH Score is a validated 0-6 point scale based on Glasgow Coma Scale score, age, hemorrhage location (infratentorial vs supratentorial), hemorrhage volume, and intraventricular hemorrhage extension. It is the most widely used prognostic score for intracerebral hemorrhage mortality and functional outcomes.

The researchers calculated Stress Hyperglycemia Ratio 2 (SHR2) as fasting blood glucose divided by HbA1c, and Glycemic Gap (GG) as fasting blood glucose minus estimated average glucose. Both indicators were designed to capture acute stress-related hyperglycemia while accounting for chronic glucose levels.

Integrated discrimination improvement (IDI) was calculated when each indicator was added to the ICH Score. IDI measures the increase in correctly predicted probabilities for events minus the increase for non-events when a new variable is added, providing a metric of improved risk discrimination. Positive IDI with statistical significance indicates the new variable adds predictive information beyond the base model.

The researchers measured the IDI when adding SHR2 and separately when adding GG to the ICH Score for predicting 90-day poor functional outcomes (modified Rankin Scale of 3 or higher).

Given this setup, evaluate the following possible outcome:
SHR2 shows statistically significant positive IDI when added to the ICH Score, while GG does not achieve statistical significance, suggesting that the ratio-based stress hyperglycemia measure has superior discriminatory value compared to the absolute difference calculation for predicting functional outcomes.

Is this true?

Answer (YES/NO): NO